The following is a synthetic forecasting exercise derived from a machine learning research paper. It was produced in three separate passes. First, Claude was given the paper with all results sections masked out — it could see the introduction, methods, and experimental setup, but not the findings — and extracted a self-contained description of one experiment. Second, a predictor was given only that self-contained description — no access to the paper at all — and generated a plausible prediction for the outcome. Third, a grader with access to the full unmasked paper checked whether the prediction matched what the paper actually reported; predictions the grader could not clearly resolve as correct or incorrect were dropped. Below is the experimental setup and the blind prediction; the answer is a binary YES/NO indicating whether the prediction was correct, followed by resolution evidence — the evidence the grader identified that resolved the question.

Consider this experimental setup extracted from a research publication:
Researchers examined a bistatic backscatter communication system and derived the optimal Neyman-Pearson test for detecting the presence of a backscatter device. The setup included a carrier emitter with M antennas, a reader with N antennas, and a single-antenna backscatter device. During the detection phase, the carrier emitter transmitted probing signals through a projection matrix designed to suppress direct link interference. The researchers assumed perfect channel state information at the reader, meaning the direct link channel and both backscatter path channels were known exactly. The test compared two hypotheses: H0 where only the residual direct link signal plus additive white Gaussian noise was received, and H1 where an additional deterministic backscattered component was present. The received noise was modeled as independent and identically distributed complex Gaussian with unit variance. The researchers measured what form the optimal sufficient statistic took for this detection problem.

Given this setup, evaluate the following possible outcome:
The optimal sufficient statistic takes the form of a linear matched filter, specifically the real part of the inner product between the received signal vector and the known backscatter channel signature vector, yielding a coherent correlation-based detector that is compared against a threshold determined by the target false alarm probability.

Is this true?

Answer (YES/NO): YES